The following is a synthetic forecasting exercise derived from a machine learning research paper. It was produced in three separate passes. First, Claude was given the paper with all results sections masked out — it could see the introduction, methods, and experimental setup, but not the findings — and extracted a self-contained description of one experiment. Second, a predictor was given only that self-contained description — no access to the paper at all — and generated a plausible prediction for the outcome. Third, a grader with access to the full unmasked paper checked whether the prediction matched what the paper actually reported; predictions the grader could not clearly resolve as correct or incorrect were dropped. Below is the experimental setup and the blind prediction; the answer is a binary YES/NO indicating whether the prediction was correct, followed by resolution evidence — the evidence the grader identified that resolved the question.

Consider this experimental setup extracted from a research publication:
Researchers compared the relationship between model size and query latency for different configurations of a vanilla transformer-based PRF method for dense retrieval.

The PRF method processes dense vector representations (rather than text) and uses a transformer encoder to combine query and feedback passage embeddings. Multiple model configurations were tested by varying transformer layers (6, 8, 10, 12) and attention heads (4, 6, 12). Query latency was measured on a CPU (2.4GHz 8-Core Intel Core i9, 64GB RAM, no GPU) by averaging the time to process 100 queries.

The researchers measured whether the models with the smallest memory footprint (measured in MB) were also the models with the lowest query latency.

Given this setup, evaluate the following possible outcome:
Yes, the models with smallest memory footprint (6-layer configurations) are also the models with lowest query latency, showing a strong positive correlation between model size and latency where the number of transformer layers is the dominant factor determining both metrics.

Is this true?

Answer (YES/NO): YES